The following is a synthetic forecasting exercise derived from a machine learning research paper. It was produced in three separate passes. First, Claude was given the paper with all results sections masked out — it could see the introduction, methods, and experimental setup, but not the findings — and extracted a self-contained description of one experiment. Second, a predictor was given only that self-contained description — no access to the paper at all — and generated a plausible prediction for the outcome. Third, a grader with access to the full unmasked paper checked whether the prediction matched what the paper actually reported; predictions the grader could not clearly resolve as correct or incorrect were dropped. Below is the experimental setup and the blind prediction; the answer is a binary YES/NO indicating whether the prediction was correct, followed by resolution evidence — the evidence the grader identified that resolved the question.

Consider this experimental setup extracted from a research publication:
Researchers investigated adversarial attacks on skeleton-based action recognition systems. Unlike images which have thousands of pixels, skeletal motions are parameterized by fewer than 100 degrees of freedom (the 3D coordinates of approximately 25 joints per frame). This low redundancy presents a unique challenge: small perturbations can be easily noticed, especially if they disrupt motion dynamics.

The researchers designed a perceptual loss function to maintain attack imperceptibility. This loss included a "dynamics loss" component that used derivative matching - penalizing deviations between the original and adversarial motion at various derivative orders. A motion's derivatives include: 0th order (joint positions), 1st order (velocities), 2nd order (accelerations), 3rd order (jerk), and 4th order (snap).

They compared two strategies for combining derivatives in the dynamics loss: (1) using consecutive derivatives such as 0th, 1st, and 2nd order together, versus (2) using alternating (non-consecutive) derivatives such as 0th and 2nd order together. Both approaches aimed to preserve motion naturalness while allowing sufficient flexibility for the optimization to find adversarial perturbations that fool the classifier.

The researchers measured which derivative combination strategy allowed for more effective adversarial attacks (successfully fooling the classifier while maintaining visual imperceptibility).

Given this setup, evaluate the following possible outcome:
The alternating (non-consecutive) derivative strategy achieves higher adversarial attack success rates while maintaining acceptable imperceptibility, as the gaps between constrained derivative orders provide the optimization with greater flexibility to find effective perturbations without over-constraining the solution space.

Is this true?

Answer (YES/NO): YES